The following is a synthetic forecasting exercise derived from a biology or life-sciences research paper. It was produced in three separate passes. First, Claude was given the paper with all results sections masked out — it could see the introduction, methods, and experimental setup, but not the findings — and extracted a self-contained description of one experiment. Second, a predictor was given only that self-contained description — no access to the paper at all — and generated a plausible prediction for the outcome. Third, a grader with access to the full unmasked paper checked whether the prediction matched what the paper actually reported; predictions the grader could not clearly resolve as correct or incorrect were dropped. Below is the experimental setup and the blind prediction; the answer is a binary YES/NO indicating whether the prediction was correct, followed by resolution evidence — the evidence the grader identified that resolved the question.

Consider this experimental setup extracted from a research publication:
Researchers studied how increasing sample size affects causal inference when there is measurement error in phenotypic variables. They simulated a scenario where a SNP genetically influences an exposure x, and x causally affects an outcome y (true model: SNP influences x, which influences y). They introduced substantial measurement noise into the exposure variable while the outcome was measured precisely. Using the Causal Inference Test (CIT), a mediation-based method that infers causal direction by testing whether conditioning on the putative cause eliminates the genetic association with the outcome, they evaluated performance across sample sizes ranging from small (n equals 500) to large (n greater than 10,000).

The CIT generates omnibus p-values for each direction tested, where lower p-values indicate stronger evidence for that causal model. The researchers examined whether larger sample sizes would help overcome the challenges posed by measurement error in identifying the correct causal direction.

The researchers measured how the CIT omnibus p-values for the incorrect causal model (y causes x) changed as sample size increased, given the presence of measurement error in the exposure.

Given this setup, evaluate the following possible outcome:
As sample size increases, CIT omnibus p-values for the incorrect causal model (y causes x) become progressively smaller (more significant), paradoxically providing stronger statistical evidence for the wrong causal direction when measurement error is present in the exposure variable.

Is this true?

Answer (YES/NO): YES